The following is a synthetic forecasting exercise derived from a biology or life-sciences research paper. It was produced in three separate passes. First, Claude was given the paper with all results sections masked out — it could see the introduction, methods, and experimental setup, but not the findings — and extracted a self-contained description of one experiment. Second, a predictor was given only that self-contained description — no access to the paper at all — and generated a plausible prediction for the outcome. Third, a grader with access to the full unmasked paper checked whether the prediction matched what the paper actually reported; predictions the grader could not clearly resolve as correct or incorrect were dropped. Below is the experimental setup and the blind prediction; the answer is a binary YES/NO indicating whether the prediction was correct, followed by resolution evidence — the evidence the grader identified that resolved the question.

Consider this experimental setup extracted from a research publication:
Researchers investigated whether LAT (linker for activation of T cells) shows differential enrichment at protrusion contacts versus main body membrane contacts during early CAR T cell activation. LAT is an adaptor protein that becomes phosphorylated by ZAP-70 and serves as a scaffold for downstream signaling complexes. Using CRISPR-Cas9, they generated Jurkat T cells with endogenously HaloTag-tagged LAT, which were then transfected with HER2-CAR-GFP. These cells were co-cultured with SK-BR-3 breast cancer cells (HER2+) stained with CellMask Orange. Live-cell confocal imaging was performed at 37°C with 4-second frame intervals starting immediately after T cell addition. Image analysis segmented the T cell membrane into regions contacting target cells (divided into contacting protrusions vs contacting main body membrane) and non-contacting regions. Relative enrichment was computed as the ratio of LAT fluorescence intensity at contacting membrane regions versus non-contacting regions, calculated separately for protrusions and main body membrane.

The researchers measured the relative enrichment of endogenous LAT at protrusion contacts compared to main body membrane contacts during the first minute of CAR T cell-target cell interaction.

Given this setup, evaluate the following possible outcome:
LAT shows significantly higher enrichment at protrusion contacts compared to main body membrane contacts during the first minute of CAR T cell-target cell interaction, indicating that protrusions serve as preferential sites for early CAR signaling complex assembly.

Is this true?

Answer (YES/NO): YES